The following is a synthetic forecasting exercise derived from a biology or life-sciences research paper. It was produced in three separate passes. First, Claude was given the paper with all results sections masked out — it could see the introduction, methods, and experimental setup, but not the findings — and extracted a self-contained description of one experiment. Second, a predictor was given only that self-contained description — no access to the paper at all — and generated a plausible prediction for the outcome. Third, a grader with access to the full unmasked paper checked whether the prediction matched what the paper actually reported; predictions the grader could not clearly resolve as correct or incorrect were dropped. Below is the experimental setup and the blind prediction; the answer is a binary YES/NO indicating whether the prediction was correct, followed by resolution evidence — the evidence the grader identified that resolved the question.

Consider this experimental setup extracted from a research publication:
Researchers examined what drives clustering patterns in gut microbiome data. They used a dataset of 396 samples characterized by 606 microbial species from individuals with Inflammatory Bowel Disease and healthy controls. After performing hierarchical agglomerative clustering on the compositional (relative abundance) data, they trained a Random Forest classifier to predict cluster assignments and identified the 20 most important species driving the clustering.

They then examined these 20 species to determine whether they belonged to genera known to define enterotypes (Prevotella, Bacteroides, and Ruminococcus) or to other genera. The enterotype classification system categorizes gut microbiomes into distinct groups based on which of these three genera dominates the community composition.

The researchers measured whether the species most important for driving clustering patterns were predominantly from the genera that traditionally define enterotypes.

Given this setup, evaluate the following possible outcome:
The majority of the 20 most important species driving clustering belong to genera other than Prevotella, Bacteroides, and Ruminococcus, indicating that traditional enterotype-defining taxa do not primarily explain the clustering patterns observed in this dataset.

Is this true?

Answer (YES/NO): NO